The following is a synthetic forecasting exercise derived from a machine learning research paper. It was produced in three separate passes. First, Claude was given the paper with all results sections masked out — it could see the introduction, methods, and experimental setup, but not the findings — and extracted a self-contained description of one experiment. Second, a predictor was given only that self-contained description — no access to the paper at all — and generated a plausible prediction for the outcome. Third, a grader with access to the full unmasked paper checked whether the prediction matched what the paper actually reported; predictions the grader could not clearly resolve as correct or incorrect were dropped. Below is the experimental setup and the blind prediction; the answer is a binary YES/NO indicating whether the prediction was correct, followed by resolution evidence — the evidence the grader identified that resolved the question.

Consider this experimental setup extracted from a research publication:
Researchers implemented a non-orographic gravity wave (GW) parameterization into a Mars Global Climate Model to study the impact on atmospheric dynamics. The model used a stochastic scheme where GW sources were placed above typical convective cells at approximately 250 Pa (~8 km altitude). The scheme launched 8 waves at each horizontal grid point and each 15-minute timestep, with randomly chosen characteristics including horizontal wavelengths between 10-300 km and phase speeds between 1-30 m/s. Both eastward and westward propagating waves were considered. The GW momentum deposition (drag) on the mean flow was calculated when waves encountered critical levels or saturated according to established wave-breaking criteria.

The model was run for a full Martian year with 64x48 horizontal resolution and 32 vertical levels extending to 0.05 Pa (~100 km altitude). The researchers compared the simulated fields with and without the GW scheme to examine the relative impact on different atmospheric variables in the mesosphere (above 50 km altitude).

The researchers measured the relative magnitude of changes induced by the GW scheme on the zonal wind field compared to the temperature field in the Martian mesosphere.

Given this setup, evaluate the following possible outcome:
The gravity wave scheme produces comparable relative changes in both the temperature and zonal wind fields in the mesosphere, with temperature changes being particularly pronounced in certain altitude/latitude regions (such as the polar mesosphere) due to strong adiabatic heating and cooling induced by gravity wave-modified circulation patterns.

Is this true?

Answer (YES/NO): NO